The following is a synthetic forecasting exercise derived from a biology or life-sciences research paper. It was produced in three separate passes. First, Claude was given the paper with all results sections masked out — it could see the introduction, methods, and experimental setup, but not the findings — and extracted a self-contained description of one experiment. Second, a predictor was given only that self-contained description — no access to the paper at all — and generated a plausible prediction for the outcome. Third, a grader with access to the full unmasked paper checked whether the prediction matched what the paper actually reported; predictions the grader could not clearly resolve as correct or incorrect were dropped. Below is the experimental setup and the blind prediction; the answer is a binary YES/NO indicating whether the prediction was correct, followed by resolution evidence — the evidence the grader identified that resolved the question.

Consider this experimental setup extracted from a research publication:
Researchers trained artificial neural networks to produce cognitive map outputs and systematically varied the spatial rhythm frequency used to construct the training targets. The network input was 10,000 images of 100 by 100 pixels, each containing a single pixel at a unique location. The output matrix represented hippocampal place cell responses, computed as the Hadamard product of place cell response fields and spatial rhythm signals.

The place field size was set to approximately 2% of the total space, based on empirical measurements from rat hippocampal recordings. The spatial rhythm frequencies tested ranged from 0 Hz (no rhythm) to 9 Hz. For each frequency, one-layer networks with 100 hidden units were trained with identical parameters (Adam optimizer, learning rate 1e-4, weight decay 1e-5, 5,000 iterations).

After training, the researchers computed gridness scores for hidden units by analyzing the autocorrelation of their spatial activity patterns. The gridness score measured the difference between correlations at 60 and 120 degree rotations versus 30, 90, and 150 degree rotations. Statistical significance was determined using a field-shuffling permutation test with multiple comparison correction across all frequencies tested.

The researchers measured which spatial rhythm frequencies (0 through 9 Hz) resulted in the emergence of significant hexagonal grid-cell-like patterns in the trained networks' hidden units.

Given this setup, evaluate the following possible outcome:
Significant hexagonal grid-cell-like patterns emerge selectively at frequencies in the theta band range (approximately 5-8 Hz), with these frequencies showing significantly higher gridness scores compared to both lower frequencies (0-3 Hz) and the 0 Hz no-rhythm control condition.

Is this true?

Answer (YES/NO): NO